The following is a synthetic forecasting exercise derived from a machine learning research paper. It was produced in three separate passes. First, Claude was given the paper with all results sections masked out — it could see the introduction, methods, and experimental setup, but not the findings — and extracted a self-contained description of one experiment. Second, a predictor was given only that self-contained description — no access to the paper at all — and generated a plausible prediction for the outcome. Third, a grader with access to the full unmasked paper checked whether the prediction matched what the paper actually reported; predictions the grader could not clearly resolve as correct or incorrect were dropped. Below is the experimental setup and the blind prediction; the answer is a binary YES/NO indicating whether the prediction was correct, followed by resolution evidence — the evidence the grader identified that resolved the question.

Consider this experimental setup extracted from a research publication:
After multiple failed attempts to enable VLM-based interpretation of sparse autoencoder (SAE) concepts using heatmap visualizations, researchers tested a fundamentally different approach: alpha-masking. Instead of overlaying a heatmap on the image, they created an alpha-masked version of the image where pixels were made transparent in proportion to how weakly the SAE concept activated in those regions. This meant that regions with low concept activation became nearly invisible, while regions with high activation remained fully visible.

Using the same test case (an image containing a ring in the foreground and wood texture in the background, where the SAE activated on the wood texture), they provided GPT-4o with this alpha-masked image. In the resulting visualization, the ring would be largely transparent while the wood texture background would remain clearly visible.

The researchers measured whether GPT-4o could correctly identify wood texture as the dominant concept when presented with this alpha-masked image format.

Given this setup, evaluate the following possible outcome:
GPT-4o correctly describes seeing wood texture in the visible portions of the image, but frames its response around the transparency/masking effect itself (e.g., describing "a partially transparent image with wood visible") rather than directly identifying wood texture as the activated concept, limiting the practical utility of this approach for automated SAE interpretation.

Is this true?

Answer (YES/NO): NO